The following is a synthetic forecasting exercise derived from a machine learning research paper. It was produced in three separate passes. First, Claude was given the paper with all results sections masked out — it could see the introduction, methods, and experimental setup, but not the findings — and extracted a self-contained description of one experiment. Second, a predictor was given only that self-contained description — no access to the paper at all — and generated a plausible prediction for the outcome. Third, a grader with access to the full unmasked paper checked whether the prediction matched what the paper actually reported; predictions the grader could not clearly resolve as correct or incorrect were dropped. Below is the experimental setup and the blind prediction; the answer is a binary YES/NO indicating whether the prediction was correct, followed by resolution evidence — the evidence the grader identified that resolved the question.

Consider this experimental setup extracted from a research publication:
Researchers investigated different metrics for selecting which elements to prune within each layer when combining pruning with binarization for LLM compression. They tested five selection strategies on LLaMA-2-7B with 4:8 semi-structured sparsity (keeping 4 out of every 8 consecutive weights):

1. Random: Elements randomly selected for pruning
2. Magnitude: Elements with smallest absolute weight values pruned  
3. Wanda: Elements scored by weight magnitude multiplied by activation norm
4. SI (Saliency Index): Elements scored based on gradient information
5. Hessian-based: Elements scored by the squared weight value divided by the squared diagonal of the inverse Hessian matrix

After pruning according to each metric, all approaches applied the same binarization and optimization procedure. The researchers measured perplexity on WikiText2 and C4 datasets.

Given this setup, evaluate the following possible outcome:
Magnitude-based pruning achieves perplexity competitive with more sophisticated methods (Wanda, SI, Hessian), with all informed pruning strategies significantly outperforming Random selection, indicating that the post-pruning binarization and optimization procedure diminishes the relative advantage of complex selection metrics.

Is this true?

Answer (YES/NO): NO